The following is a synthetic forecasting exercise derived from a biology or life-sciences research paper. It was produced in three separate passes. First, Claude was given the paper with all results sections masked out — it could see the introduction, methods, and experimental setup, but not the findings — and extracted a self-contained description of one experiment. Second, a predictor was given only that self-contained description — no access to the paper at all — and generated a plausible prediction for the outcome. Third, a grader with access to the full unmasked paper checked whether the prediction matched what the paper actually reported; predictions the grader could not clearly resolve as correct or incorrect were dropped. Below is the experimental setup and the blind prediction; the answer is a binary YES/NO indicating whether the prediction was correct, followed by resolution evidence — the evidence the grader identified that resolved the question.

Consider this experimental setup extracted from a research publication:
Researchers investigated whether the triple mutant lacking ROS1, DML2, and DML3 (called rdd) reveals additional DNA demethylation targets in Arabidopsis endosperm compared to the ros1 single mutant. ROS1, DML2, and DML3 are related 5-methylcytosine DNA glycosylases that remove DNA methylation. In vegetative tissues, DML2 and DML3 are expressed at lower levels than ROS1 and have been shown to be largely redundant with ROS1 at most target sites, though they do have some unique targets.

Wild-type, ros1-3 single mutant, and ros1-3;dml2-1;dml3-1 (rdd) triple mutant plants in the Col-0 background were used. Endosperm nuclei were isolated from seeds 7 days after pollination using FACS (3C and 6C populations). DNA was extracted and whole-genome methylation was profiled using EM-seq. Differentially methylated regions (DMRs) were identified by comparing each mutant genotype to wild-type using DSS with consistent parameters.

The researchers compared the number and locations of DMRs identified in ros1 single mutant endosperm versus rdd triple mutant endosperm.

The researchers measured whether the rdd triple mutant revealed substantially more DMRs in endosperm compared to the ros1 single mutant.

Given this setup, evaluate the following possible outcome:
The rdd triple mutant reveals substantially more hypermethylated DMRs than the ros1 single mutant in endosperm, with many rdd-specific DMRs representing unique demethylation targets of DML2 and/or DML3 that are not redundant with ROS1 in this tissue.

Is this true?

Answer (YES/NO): NO